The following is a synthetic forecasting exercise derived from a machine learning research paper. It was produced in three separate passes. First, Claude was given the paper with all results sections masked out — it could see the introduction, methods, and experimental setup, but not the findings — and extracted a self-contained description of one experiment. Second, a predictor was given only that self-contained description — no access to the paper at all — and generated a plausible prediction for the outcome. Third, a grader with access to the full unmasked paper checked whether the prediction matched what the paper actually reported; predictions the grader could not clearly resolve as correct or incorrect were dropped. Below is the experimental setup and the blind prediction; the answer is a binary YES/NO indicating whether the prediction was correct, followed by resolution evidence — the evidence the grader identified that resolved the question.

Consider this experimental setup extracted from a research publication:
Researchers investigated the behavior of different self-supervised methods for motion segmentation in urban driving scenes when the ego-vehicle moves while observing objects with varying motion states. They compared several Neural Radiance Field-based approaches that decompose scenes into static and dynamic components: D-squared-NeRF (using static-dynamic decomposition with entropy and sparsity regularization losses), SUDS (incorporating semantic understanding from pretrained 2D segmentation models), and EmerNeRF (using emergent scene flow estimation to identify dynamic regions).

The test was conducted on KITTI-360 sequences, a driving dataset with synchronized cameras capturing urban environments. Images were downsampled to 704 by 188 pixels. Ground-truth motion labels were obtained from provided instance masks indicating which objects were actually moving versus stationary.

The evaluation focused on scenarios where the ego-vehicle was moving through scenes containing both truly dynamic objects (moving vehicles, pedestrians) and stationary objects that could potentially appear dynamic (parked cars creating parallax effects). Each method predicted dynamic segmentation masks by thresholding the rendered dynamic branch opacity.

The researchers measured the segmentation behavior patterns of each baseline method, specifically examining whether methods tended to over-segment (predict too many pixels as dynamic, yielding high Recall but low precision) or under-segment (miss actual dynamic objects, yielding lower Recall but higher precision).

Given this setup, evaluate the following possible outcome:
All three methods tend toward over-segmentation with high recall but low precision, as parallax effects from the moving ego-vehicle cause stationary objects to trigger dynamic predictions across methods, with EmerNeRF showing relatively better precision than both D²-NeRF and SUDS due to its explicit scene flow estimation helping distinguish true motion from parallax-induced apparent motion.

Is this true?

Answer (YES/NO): NO